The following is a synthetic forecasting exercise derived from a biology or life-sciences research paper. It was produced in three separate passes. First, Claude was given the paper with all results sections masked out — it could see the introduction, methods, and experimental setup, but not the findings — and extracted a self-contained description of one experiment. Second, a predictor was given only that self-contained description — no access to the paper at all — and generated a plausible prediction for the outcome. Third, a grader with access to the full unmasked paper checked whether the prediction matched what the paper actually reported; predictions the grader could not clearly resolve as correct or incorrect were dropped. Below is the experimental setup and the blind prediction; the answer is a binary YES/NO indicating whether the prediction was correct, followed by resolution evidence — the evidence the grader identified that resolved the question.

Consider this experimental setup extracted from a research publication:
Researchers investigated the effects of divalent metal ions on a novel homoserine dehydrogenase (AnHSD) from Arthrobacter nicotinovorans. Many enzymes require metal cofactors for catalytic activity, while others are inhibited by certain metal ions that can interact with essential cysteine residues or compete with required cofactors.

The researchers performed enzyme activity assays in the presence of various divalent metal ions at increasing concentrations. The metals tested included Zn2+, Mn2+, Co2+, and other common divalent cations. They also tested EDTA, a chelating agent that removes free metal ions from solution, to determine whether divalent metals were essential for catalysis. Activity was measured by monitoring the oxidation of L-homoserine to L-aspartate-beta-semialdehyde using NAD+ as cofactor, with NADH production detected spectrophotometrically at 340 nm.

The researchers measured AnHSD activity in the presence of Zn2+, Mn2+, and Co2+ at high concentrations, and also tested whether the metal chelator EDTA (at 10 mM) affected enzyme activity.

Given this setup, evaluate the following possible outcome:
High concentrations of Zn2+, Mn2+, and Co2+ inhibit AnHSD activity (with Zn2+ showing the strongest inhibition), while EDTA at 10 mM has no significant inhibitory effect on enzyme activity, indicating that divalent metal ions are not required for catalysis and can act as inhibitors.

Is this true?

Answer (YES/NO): NO